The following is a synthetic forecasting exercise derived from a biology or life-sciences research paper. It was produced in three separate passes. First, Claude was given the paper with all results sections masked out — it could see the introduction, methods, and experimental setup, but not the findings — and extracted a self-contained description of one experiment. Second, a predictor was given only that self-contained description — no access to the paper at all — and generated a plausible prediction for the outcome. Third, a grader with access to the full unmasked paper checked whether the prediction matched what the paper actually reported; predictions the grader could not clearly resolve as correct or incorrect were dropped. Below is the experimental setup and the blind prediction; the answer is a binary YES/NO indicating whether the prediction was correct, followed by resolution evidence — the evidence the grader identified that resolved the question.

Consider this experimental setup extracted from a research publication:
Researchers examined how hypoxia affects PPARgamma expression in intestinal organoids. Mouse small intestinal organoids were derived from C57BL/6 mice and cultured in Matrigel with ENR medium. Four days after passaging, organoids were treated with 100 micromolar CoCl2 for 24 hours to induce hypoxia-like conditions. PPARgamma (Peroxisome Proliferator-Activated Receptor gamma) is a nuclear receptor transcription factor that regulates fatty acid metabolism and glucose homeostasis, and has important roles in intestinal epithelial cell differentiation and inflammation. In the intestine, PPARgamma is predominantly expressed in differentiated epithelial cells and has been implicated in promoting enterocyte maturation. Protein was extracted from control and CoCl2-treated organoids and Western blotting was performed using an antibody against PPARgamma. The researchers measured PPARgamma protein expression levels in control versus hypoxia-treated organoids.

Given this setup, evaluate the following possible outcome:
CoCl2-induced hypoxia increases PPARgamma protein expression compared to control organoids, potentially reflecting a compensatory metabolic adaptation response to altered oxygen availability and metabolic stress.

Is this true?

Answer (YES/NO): NO